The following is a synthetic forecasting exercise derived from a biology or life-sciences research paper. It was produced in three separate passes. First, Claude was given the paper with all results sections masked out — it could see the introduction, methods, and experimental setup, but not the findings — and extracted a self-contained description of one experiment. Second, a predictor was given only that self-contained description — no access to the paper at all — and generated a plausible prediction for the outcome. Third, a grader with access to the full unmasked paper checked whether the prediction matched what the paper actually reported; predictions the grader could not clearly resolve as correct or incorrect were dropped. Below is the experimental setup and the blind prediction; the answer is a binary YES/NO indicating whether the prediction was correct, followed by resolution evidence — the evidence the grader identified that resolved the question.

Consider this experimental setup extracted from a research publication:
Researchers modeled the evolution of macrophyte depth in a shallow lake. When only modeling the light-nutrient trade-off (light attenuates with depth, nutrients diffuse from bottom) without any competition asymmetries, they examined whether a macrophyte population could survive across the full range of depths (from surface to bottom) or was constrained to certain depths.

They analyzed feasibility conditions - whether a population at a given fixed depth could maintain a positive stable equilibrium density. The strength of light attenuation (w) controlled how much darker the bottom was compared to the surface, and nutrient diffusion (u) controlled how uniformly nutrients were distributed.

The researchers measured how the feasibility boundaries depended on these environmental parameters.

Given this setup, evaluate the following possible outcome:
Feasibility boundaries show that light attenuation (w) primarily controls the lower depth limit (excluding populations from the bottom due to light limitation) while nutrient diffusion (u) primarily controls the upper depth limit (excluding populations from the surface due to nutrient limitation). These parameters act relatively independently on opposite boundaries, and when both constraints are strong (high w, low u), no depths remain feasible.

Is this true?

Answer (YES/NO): YES